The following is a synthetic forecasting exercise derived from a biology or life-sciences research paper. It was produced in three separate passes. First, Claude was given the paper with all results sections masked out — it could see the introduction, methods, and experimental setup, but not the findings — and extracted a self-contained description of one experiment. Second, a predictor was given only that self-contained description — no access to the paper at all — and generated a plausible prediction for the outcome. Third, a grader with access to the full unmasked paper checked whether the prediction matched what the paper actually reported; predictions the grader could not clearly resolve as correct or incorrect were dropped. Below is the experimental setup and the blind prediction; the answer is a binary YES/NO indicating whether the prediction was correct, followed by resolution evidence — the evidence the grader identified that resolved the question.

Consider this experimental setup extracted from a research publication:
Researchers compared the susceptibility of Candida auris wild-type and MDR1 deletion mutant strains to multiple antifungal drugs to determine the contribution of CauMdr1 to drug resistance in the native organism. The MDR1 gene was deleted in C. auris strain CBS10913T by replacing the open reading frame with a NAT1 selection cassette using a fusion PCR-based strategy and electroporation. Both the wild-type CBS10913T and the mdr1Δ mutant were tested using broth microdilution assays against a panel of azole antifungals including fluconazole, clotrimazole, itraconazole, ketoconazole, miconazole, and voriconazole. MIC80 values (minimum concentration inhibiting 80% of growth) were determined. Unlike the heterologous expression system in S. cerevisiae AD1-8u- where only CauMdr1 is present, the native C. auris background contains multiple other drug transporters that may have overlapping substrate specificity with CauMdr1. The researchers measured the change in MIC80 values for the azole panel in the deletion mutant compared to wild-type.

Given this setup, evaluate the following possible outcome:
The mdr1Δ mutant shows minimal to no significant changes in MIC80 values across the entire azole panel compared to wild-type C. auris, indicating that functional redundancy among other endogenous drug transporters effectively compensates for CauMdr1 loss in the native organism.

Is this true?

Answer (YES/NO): YES